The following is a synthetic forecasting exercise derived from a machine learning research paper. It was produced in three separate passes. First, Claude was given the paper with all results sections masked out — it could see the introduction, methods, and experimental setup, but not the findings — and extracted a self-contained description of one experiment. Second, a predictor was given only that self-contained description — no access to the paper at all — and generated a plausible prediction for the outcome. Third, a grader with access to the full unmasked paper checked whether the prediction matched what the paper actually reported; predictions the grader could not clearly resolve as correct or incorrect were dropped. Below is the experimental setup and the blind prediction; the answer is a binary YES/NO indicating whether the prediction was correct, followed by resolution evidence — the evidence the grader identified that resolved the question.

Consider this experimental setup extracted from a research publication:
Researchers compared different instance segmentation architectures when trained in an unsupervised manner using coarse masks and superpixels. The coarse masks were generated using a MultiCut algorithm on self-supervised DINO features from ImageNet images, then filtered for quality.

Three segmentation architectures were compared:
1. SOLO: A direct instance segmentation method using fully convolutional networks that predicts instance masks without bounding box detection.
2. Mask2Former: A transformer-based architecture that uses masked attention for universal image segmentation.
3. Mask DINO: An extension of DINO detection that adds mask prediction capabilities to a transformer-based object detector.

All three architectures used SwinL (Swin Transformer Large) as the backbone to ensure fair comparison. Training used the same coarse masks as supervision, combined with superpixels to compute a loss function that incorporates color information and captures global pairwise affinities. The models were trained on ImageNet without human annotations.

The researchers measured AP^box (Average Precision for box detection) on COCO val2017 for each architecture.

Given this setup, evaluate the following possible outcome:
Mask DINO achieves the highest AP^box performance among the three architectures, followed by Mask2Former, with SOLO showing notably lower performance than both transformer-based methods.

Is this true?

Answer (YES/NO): NO